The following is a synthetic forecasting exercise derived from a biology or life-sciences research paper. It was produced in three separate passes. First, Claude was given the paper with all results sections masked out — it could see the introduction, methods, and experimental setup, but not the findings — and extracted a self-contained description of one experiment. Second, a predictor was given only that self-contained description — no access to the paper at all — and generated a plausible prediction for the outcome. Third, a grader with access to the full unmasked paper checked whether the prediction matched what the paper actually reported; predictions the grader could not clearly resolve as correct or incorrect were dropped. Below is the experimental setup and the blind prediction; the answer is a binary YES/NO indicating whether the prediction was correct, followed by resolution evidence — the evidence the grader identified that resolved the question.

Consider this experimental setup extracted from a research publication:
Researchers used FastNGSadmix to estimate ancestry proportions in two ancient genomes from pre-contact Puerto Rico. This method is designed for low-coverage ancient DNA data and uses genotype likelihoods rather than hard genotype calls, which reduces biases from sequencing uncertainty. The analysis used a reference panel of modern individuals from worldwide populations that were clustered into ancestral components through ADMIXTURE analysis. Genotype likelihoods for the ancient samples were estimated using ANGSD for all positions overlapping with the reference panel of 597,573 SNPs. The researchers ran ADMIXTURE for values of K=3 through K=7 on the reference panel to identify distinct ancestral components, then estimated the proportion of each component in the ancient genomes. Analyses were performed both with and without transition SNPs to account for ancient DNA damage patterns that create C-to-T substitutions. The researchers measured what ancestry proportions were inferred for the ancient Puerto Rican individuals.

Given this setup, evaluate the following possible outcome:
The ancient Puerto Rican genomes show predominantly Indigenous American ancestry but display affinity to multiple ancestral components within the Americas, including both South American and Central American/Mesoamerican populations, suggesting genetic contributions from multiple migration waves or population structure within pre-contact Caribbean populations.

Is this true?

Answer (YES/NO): NO